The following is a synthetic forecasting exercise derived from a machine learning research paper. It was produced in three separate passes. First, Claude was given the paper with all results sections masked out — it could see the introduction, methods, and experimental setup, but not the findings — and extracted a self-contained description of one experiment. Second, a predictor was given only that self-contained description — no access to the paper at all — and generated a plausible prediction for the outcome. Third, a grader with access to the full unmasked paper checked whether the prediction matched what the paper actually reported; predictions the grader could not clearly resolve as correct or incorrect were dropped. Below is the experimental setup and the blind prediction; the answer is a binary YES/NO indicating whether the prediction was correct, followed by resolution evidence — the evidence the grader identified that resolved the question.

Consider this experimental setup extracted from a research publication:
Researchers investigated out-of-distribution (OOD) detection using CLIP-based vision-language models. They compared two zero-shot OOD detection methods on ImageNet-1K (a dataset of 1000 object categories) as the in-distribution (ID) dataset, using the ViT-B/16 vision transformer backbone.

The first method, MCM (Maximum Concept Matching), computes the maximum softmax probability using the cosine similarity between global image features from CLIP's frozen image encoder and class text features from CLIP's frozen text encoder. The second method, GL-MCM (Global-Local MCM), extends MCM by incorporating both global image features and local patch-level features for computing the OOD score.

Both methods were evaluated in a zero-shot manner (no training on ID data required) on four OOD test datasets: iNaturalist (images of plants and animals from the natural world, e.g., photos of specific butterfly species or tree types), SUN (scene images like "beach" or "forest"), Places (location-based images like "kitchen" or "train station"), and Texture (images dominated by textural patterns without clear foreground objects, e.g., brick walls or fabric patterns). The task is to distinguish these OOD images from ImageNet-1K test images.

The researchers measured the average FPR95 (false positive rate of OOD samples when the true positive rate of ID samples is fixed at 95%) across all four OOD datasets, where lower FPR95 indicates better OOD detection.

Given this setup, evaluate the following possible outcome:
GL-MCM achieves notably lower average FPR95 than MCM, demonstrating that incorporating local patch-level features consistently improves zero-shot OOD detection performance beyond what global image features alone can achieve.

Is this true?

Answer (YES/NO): NO